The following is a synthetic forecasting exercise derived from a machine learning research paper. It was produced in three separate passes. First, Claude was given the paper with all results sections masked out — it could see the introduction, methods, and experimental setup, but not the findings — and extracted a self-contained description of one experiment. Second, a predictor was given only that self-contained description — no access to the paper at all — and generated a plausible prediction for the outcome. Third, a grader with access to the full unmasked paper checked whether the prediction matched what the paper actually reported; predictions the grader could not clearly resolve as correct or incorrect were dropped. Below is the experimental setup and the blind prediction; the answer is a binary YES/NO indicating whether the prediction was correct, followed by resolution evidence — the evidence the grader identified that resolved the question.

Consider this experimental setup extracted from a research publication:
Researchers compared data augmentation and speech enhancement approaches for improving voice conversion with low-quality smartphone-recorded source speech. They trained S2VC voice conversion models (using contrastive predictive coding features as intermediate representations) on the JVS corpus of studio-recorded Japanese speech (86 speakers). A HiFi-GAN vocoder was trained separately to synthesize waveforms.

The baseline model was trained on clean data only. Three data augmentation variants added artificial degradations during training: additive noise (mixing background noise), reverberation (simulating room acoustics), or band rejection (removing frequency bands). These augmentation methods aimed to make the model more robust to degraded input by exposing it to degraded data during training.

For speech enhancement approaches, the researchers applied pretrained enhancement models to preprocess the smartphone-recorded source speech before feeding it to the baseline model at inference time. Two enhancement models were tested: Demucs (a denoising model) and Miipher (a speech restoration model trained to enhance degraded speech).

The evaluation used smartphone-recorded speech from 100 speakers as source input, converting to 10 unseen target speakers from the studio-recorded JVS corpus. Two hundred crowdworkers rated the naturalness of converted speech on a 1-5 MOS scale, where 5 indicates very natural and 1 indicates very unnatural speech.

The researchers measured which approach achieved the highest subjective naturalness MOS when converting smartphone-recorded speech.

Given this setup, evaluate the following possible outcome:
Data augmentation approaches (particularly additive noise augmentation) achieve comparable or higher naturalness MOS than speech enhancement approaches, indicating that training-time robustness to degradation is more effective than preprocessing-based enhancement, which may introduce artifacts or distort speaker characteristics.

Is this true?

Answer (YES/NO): NO